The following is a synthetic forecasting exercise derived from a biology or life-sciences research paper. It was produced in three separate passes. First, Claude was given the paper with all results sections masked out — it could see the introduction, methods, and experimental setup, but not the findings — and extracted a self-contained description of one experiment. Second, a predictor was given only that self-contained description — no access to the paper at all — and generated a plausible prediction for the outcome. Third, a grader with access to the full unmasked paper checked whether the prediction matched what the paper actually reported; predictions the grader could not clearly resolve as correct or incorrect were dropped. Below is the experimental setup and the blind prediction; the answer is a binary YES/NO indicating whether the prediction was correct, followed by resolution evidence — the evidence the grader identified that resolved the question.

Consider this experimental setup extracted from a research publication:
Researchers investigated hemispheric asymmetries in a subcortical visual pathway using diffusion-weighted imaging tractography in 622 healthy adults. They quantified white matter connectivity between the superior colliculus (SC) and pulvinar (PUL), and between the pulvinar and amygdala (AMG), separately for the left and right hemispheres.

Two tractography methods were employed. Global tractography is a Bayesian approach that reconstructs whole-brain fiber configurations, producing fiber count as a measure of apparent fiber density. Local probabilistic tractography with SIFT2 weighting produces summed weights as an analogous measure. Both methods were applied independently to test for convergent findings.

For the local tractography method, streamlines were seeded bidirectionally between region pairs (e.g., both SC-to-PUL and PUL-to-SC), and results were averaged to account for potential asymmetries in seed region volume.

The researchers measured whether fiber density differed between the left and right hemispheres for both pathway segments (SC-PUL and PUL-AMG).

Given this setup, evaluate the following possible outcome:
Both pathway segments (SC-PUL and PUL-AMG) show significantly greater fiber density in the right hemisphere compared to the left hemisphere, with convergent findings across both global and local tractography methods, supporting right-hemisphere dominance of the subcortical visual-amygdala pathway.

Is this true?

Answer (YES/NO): NO